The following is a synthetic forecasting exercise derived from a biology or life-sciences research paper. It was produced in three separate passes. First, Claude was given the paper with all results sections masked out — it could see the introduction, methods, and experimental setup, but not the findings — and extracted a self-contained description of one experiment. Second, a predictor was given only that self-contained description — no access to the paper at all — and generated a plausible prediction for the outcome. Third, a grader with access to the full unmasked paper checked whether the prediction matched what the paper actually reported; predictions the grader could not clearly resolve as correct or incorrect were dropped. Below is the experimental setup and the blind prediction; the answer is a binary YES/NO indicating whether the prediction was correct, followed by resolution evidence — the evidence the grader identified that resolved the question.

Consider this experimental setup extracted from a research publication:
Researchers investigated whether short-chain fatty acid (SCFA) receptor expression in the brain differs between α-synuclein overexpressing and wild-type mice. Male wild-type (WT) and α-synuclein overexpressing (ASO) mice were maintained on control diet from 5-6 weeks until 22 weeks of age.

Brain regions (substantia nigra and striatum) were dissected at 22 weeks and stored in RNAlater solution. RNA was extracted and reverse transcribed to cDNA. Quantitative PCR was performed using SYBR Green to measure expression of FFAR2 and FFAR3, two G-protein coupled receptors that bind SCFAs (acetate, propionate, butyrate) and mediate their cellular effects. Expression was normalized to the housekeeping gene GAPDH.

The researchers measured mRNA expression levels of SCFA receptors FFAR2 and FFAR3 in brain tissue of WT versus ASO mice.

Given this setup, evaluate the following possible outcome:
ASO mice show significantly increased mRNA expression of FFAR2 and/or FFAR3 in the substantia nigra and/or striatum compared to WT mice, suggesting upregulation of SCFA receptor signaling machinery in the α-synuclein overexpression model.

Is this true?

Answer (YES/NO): NO